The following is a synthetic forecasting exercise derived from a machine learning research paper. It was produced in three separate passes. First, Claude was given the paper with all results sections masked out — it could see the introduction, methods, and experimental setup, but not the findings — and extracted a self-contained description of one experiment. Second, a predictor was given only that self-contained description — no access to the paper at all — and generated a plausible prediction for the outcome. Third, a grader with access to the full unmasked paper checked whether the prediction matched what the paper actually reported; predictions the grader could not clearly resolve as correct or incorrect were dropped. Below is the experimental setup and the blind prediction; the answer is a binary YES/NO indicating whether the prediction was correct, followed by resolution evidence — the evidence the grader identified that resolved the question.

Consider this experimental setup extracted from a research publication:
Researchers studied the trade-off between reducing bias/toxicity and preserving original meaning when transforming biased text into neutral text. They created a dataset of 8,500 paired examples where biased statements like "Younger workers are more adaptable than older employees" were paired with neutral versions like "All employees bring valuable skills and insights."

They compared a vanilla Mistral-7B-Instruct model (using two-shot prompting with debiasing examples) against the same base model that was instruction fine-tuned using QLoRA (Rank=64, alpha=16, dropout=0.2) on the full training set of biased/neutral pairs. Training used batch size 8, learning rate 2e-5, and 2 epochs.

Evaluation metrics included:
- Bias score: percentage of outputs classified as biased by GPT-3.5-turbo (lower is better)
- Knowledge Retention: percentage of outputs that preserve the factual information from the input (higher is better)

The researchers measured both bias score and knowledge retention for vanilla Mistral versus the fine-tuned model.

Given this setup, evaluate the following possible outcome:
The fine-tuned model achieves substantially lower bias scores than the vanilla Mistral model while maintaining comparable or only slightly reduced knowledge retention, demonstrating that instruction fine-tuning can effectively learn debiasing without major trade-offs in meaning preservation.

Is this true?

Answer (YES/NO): NO